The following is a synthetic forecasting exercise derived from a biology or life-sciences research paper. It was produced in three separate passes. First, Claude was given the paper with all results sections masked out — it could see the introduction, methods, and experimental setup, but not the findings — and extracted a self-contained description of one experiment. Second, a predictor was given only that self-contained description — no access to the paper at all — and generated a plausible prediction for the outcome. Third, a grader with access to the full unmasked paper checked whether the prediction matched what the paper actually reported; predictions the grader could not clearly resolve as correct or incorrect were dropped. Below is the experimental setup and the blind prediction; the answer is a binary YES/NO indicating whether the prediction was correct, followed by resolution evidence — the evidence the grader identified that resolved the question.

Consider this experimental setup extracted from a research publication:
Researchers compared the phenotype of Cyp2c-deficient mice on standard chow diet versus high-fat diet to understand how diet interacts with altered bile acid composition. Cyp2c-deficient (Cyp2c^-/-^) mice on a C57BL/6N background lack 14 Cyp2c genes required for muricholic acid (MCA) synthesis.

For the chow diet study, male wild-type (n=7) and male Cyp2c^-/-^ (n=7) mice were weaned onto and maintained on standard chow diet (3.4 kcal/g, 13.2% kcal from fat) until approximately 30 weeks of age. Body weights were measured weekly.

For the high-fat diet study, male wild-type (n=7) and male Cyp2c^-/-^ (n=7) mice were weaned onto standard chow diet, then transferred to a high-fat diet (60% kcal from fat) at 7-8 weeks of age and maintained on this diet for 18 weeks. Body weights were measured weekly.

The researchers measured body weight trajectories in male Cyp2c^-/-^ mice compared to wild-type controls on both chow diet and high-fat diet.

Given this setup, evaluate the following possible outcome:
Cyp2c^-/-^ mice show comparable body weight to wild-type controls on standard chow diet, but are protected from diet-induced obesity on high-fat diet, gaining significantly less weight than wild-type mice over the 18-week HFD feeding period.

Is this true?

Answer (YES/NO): YES